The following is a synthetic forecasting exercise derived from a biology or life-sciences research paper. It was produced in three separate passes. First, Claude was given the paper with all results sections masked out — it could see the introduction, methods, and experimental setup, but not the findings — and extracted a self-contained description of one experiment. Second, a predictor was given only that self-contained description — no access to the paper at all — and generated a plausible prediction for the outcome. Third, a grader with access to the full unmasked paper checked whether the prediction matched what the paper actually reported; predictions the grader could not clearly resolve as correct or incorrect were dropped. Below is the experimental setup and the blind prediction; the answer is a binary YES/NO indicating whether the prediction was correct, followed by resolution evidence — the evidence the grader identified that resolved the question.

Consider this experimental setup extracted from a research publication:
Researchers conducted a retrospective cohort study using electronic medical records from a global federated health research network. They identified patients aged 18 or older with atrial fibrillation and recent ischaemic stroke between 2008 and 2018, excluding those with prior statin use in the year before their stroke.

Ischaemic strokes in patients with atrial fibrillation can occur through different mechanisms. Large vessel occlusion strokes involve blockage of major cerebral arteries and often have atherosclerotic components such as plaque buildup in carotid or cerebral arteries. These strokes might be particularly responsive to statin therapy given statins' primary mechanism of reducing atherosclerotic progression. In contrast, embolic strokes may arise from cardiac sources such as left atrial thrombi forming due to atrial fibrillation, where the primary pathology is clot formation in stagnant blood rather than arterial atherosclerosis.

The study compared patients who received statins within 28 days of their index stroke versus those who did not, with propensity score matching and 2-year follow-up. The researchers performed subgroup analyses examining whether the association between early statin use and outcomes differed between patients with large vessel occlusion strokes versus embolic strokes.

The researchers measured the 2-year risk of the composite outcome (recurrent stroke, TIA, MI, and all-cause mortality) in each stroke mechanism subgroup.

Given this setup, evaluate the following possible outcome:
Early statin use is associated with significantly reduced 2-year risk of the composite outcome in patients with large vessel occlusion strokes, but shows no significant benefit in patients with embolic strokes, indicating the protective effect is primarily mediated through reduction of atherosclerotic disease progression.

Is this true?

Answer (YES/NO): NO